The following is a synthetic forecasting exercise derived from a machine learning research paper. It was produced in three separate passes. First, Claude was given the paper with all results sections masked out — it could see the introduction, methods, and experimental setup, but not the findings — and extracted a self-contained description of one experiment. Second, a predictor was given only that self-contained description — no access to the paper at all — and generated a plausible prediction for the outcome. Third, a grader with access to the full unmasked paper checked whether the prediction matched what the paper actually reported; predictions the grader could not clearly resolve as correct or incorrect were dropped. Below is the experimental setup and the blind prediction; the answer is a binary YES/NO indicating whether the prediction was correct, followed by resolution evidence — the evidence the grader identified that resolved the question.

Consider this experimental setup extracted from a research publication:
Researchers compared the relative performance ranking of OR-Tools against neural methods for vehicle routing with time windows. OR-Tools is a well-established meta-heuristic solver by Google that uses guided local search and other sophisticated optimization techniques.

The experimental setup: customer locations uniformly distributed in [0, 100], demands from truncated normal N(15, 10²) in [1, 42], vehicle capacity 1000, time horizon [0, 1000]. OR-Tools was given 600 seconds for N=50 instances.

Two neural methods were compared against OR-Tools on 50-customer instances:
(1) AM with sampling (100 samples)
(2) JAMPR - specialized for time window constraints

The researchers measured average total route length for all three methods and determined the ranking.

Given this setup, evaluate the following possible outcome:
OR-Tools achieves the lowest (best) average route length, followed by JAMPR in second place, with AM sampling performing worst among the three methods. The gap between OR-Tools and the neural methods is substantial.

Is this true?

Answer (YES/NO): NO